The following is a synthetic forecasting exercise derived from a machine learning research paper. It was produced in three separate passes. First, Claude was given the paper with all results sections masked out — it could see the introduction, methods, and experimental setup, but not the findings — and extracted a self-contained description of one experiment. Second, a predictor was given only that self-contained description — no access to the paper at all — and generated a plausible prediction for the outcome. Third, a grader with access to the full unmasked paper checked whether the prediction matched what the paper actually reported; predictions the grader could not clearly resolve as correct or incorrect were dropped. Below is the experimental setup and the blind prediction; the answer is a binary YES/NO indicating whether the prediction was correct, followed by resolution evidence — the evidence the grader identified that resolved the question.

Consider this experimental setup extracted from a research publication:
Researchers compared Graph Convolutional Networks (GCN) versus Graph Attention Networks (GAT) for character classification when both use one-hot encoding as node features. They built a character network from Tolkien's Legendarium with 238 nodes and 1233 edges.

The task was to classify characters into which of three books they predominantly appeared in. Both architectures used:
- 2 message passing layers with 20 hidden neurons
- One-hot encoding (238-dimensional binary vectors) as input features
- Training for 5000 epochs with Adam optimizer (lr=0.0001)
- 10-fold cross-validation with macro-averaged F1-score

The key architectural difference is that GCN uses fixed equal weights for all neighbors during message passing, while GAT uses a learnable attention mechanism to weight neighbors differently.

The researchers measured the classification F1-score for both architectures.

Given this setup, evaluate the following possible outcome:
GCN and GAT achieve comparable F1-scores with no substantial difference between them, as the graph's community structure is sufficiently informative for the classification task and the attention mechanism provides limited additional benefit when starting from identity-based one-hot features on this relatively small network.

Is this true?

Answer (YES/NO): NO